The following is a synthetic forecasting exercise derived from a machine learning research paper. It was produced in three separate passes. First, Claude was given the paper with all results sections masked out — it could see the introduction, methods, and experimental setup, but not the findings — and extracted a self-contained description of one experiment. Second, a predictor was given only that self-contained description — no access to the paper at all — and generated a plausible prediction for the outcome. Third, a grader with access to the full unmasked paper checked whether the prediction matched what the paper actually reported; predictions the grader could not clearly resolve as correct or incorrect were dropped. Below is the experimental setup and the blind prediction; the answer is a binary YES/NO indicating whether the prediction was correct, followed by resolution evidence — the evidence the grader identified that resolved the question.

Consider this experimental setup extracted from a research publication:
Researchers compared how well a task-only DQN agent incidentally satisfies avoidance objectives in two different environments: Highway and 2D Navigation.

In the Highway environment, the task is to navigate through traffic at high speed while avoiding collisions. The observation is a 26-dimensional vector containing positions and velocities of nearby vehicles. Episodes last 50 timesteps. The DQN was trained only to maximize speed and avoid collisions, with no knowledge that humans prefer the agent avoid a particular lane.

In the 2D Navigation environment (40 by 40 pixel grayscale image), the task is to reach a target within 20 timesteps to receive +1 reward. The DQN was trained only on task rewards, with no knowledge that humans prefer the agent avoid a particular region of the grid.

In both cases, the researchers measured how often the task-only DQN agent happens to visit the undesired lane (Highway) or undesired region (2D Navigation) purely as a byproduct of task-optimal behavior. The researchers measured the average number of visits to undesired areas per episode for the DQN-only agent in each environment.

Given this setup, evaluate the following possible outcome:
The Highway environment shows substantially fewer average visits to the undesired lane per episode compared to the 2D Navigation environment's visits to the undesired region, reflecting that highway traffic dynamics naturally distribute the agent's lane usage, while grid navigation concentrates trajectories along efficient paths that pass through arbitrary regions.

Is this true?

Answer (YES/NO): NO